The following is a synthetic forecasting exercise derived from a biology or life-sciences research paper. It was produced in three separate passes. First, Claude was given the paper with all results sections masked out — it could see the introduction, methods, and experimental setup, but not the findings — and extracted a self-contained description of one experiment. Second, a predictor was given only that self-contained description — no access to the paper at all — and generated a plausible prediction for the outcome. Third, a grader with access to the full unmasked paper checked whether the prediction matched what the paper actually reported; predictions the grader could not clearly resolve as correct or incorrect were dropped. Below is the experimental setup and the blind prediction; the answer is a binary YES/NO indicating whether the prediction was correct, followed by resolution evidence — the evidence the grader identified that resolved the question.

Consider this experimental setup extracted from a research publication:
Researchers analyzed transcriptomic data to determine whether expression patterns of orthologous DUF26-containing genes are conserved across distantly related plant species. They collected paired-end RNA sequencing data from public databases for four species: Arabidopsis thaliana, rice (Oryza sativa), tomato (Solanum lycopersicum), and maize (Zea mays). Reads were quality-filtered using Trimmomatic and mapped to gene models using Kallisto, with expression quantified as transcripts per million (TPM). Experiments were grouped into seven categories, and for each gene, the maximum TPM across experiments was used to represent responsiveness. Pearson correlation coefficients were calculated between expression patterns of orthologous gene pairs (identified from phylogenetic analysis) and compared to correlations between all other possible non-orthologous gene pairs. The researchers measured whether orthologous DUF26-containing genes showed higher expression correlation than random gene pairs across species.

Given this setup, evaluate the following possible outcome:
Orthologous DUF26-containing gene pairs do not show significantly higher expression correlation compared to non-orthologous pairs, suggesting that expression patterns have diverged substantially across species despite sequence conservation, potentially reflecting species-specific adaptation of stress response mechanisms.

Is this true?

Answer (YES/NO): YES